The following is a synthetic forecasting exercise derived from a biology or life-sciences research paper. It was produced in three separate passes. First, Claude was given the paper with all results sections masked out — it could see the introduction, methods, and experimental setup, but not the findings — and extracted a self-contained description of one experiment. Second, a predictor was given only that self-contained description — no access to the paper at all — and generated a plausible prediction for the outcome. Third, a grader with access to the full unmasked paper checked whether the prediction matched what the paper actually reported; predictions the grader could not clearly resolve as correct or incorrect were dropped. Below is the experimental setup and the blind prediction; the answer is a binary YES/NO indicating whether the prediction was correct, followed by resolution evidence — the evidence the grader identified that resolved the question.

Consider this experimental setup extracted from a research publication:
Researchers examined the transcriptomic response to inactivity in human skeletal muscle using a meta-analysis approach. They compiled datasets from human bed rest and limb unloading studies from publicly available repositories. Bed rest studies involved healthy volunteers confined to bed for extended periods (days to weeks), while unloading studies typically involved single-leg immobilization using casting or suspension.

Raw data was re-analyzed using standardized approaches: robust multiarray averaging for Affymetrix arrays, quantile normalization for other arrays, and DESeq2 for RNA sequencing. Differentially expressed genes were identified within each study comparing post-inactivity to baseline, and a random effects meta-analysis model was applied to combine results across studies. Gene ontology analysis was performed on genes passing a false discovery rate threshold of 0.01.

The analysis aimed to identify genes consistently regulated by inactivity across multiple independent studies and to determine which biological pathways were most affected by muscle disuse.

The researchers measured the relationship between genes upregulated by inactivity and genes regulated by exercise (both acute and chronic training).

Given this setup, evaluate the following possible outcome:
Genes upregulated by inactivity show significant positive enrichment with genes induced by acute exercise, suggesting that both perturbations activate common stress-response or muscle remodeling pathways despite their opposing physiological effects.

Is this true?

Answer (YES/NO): NO